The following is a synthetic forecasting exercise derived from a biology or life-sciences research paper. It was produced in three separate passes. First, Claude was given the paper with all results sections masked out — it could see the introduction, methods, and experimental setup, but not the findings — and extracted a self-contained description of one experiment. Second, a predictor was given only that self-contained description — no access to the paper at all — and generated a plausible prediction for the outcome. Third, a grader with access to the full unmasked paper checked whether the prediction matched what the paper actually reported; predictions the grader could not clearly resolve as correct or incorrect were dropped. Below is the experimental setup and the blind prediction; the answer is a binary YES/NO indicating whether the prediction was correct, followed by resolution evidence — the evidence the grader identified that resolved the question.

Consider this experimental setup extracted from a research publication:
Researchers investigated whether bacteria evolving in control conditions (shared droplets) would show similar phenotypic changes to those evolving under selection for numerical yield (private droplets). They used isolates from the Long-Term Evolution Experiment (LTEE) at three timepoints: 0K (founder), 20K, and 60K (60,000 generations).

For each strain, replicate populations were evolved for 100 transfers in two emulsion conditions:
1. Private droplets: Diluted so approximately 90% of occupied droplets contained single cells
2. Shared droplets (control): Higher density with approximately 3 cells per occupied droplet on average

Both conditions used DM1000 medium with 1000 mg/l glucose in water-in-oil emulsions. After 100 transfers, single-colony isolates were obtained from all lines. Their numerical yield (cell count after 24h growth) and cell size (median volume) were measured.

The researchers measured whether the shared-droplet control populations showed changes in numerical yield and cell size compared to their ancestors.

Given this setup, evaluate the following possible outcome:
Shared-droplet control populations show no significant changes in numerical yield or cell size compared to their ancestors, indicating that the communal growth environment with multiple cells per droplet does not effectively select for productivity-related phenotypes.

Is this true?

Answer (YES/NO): NO